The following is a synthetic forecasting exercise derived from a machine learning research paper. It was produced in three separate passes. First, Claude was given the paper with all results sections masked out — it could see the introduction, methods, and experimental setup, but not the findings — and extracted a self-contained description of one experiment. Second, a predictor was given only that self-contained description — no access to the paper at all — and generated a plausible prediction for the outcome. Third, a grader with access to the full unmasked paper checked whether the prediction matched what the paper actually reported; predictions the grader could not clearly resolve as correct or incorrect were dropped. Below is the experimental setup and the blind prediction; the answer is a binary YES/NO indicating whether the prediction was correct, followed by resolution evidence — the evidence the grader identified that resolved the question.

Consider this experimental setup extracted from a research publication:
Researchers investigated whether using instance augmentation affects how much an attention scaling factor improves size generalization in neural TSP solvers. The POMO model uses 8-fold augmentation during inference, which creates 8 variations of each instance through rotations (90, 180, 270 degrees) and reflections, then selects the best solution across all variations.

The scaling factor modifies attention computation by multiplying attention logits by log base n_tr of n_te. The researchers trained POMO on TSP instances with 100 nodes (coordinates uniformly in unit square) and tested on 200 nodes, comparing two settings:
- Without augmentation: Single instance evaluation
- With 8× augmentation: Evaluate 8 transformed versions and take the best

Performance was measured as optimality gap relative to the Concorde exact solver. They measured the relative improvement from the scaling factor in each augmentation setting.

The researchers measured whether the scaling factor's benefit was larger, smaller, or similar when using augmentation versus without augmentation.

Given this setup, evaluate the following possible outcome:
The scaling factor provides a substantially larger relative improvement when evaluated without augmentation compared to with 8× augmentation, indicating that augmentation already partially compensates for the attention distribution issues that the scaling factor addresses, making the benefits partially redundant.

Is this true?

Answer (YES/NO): NO